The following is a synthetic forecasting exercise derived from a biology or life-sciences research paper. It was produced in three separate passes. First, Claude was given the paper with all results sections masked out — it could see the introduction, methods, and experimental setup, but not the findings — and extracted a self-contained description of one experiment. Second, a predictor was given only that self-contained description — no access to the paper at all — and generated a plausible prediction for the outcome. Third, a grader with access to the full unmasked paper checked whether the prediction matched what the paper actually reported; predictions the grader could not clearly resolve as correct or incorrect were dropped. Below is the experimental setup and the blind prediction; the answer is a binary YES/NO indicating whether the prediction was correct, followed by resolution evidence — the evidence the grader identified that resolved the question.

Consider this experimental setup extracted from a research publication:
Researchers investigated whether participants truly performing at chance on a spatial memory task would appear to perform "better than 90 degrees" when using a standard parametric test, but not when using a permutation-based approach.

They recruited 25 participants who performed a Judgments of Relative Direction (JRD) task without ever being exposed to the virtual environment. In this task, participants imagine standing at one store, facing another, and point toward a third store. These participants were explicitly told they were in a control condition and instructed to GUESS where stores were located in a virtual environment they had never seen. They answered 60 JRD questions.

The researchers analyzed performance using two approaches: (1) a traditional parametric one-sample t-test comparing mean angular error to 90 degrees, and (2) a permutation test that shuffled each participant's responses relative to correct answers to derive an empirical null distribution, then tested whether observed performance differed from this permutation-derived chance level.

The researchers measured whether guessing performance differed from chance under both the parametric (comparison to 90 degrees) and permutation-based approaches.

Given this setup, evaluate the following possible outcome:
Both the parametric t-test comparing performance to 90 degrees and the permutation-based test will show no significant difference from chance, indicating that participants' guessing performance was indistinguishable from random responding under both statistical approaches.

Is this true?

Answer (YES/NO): NO